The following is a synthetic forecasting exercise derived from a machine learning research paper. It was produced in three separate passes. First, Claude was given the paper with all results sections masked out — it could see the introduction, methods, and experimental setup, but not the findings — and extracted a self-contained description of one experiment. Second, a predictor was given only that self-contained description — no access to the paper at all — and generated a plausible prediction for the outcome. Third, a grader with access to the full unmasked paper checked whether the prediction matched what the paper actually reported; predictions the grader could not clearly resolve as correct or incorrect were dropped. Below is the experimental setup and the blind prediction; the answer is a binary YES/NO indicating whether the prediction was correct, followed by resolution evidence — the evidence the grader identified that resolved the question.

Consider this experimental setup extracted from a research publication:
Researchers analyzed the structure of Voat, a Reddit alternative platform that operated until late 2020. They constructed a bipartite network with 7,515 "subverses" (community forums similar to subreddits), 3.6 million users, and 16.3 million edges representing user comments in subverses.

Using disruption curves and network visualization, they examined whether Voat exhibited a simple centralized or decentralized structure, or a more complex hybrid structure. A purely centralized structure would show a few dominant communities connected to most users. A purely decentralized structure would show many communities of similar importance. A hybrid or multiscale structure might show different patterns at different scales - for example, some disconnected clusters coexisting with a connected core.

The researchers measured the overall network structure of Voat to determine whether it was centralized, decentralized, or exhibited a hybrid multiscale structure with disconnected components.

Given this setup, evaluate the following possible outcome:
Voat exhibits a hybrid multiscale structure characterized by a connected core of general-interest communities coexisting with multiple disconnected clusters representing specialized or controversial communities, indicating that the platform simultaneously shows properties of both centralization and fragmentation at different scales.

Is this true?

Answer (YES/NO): YES